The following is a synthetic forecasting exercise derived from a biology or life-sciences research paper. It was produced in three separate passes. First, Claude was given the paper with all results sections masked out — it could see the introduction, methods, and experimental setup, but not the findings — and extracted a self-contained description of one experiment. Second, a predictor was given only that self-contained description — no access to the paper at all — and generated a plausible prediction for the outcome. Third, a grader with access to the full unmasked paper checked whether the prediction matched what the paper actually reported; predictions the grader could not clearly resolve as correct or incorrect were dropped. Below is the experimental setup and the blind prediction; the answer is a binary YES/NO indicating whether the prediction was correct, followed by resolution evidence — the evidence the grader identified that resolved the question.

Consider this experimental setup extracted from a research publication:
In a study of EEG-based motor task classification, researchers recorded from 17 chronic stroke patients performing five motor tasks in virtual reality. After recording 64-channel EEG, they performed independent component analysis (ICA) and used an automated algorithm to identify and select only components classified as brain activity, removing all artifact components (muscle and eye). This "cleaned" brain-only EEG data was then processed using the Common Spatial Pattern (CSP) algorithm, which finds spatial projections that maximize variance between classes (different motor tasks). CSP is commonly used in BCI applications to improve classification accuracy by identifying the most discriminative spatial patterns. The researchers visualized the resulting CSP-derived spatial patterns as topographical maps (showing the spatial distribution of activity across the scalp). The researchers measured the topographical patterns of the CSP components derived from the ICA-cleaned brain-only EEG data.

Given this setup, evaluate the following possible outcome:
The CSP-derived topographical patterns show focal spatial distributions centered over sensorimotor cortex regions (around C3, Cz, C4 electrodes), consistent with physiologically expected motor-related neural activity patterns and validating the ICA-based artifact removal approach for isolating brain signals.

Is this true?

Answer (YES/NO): NO